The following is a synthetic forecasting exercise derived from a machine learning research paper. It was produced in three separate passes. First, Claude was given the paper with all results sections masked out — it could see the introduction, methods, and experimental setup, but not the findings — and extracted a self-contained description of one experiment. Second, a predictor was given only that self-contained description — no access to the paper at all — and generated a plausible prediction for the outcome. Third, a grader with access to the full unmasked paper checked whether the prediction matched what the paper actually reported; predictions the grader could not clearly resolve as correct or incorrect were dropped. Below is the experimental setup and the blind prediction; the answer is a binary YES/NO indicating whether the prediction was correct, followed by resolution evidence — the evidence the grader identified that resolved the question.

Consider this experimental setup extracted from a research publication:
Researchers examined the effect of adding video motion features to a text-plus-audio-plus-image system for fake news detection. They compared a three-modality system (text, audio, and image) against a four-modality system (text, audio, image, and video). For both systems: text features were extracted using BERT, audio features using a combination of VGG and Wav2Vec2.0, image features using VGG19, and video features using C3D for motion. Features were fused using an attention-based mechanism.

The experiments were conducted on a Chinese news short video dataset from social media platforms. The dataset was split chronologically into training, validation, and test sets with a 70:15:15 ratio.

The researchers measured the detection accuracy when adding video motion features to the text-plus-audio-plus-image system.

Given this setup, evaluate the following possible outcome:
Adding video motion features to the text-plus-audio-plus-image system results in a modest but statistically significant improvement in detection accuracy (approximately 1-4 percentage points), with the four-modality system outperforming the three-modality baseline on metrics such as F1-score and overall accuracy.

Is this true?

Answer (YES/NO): NO